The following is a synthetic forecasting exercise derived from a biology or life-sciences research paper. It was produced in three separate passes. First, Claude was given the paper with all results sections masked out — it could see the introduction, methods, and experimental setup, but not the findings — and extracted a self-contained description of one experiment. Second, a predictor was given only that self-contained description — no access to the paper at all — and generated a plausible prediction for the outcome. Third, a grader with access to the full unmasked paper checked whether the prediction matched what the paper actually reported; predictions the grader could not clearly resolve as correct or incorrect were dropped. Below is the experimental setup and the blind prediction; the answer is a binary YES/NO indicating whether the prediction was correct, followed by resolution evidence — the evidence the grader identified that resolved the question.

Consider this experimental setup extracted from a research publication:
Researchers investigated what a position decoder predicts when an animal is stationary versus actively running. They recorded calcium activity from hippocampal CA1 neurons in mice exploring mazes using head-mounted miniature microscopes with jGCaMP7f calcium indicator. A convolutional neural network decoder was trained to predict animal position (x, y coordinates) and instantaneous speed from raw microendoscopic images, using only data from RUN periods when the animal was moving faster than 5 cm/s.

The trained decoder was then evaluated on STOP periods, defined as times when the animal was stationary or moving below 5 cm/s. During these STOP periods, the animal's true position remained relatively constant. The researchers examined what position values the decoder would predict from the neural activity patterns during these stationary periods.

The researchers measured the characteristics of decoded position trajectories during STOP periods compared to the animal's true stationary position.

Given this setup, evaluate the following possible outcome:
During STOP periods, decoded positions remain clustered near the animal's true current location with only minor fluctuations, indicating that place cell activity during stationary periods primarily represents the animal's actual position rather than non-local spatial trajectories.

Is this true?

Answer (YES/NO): NO